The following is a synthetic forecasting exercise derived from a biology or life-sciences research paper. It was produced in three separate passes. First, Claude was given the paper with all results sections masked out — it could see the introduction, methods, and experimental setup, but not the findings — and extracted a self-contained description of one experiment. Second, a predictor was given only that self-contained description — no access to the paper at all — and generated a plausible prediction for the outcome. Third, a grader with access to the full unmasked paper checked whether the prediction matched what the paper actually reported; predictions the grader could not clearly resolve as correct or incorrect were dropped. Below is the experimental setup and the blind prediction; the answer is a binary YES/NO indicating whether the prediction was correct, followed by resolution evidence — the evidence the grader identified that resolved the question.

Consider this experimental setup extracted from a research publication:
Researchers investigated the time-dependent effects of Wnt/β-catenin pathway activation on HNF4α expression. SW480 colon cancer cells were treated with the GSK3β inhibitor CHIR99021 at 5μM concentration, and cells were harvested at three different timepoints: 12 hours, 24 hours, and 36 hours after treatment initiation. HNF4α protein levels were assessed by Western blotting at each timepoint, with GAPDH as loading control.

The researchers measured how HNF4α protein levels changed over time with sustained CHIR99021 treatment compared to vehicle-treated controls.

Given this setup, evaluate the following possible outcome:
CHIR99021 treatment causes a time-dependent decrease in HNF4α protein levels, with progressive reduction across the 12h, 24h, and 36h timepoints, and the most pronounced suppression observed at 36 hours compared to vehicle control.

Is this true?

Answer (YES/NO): NO